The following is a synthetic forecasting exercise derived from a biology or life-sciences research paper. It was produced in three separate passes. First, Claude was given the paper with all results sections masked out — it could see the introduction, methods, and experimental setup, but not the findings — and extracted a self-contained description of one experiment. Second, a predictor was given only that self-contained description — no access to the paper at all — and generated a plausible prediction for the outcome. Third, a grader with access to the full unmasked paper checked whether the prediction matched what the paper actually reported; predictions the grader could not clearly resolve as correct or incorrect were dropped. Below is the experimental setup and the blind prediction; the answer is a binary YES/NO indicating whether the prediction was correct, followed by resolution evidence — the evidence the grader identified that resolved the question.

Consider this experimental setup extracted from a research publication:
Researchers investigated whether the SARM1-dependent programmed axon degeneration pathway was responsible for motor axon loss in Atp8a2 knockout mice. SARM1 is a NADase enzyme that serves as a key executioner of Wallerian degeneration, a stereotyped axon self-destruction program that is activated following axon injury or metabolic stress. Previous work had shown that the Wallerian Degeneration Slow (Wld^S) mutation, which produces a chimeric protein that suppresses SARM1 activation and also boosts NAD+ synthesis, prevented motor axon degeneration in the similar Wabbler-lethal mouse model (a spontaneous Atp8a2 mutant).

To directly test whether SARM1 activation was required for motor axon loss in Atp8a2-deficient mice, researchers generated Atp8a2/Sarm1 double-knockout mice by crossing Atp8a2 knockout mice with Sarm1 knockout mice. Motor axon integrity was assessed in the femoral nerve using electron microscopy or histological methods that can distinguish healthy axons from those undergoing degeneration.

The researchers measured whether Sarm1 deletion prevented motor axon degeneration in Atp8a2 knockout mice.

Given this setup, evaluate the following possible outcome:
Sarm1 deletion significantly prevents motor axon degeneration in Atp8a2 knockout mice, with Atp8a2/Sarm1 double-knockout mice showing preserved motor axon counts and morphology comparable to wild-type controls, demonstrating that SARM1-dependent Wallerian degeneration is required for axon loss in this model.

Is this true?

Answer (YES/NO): NO